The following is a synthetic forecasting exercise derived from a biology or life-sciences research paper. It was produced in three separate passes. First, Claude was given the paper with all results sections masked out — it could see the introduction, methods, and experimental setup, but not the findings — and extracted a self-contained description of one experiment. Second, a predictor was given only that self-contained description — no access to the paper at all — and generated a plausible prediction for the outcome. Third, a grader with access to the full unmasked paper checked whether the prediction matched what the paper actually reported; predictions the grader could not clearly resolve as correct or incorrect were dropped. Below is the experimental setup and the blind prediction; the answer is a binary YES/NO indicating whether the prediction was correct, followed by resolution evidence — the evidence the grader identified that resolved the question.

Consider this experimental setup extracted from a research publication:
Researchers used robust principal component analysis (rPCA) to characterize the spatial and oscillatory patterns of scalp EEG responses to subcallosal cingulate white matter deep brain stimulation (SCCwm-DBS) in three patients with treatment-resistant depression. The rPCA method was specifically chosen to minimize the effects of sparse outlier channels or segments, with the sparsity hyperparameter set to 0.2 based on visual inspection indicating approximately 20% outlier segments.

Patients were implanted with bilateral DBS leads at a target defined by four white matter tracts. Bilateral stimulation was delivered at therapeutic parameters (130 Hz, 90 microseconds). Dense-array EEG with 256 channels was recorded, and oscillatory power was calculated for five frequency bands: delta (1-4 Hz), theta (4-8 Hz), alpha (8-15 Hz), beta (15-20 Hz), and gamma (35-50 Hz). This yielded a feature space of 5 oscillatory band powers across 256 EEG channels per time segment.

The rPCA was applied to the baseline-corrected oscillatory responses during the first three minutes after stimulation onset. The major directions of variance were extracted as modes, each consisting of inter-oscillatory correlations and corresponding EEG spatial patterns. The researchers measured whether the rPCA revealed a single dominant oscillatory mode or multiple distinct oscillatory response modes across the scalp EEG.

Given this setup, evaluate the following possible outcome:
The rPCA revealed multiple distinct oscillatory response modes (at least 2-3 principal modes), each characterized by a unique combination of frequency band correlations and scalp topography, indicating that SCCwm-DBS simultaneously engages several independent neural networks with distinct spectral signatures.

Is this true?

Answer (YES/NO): YES